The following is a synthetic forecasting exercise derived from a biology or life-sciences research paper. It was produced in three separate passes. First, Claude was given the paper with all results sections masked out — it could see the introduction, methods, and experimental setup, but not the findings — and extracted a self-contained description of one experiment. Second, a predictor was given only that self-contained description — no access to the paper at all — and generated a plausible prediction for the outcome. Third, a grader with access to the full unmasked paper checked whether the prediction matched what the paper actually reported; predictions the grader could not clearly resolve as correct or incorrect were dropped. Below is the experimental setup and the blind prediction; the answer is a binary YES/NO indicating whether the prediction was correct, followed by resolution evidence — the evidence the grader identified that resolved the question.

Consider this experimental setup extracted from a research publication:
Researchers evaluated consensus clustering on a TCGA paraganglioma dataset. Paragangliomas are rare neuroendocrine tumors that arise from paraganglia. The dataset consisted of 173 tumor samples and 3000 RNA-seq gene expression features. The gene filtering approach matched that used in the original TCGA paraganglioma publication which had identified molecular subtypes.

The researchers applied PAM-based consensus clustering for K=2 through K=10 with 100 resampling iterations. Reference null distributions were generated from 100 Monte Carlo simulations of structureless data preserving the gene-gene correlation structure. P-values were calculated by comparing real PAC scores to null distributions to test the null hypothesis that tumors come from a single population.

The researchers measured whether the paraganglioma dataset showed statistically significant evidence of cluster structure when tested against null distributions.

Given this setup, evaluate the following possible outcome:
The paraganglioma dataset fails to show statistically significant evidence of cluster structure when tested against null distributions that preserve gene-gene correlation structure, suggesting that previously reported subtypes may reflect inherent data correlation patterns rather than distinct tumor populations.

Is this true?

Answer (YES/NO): NO